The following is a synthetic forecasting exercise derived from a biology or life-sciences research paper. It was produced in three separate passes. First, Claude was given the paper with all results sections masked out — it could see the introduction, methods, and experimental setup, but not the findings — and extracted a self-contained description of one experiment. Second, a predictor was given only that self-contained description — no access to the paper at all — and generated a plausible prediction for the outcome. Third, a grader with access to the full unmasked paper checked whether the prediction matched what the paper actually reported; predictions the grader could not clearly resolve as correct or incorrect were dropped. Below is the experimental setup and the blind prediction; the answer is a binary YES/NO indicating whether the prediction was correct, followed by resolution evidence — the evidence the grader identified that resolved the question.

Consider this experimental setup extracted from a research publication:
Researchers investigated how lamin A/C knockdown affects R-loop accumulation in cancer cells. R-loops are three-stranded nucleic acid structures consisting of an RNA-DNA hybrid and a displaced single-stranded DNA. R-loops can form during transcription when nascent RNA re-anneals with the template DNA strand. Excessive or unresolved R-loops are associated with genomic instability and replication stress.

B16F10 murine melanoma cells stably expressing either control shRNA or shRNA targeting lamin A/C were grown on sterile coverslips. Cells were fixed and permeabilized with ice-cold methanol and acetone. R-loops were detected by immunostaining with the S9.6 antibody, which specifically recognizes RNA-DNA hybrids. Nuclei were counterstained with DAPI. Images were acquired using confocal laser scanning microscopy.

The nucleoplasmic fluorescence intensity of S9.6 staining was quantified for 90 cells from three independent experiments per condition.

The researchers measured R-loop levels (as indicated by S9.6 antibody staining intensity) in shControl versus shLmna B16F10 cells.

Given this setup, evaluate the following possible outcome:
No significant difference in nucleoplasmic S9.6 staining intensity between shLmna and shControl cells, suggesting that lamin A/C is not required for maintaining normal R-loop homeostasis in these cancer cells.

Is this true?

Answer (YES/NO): YES